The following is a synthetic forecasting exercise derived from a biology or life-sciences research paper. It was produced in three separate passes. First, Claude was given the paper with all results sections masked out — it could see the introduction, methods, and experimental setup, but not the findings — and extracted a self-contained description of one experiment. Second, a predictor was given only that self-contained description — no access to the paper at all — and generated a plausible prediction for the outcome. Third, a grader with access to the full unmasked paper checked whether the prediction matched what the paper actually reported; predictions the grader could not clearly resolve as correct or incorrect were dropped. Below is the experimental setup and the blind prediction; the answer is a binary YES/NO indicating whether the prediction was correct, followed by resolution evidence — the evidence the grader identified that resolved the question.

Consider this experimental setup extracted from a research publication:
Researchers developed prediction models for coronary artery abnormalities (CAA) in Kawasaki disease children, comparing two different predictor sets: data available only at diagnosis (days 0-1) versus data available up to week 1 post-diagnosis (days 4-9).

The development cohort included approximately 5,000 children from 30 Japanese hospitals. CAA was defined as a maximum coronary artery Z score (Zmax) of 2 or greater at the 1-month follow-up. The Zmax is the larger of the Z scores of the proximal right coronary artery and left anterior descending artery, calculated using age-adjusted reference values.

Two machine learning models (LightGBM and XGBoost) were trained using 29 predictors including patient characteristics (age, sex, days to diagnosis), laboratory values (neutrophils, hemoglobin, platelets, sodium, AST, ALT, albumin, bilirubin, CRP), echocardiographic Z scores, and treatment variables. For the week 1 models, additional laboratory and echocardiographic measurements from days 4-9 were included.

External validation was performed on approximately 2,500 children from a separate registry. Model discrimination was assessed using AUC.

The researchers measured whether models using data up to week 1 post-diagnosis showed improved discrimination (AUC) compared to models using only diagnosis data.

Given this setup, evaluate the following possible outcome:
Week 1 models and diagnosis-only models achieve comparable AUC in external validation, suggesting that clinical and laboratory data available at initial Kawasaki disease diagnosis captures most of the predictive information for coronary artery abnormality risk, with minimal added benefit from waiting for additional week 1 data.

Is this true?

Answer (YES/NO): NO